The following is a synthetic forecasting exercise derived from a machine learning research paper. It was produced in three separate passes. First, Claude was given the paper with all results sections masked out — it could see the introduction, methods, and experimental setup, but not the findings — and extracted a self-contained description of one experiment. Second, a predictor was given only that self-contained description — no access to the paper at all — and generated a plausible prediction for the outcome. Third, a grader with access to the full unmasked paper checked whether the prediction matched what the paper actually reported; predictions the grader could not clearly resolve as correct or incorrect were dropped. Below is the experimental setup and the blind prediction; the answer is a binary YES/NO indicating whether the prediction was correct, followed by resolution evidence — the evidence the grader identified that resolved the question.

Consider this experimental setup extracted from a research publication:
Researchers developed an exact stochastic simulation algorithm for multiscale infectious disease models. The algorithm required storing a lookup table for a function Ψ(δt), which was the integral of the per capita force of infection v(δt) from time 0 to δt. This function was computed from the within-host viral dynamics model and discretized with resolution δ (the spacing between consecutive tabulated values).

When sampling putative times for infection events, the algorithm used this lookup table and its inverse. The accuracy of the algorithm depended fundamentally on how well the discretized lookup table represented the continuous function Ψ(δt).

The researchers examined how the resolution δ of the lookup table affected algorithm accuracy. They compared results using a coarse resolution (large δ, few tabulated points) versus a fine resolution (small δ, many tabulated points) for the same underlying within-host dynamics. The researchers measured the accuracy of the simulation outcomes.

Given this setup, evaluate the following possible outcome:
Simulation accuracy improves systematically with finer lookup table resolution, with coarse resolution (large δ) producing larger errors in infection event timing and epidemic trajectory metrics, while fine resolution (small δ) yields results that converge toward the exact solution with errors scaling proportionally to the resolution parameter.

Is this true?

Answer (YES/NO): NO